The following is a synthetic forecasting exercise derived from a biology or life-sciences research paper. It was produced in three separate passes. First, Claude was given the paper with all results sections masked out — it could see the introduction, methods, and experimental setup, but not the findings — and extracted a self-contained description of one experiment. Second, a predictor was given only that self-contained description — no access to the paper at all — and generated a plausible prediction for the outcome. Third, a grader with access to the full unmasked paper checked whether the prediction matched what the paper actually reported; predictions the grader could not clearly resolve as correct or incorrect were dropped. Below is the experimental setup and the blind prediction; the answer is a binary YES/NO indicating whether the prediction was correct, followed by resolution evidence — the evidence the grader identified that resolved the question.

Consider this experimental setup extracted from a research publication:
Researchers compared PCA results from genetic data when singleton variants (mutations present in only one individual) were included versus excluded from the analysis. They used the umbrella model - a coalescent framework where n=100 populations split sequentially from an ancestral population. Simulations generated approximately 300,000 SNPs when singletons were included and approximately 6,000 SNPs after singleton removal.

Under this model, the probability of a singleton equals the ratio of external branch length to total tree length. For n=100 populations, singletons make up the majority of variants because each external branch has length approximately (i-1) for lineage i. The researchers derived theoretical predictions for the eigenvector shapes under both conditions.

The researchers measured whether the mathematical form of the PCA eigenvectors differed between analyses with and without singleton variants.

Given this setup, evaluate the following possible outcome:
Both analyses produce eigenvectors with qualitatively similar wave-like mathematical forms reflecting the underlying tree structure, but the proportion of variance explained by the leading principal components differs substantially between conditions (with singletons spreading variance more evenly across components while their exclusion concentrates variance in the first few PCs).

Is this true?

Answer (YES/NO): NO